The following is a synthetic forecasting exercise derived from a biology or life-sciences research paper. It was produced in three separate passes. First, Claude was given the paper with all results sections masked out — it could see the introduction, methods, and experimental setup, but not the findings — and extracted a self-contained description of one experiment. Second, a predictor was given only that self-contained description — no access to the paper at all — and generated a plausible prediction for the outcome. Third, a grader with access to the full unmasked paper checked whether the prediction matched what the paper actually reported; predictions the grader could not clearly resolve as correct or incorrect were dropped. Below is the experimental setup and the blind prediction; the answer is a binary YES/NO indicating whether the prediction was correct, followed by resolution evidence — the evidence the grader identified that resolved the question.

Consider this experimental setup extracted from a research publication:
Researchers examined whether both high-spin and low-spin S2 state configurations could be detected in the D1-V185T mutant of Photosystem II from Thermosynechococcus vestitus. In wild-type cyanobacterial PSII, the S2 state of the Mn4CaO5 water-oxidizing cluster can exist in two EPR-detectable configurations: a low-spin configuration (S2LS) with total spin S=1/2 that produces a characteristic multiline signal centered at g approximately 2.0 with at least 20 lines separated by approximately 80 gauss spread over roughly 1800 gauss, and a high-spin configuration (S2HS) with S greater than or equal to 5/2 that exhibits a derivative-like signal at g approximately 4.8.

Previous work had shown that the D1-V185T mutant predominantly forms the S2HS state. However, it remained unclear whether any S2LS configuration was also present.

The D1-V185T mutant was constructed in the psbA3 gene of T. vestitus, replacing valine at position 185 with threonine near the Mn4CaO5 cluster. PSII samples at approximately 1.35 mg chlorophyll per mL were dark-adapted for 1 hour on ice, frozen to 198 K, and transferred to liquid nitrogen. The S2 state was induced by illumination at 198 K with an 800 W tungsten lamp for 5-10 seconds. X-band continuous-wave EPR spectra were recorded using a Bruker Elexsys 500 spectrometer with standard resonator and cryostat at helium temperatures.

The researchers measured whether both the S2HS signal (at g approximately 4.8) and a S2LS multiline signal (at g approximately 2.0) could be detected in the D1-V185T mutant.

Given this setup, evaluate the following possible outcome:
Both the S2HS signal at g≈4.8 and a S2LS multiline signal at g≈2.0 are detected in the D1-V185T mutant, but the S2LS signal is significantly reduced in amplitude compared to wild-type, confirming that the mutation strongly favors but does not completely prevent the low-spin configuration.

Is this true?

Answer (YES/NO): YES